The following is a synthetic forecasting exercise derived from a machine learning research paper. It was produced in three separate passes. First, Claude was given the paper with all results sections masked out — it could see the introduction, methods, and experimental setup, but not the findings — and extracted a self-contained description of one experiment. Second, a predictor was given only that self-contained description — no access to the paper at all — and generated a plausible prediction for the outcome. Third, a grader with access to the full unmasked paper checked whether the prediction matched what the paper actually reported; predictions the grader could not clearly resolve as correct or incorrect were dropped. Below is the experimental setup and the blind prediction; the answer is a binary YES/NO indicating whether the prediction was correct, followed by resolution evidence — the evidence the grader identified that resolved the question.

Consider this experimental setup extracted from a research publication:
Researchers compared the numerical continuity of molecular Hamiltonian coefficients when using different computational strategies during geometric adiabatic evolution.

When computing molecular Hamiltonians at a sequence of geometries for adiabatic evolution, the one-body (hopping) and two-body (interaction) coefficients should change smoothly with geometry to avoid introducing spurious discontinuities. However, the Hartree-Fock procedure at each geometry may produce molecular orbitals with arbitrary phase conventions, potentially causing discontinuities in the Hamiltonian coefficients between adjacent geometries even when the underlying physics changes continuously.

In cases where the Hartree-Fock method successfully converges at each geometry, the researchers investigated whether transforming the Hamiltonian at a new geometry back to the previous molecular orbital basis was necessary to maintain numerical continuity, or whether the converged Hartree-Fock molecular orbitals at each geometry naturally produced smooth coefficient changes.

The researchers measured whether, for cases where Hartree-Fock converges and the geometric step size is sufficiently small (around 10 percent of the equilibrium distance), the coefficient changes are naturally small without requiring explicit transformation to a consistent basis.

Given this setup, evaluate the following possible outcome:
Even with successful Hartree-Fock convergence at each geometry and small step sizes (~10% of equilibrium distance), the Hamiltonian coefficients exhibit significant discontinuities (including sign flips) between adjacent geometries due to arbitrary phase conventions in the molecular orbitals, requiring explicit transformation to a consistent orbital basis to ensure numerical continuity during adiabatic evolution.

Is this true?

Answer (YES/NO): NO